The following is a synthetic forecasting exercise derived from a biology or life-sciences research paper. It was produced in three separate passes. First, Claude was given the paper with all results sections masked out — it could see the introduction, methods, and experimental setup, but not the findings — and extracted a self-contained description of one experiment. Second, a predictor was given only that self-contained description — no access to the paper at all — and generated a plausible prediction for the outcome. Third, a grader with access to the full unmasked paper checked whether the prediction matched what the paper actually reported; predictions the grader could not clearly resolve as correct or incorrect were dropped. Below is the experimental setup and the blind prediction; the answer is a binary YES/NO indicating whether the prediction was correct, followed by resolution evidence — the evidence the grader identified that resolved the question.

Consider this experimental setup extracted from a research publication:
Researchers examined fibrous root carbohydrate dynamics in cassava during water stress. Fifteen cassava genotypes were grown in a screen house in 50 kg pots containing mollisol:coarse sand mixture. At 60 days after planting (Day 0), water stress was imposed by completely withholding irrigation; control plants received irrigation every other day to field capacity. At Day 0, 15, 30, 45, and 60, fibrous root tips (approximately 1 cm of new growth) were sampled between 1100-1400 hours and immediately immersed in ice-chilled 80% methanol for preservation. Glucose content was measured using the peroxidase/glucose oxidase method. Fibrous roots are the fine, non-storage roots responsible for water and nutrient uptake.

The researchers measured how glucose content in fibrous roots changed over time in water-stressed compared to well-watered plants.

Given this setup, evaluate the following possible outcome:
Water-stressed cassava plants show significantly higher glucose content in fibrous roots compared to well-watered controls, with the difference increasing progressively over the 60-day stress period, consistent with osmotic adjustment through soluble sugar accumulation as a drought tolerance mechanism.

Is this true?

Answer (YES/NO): NO